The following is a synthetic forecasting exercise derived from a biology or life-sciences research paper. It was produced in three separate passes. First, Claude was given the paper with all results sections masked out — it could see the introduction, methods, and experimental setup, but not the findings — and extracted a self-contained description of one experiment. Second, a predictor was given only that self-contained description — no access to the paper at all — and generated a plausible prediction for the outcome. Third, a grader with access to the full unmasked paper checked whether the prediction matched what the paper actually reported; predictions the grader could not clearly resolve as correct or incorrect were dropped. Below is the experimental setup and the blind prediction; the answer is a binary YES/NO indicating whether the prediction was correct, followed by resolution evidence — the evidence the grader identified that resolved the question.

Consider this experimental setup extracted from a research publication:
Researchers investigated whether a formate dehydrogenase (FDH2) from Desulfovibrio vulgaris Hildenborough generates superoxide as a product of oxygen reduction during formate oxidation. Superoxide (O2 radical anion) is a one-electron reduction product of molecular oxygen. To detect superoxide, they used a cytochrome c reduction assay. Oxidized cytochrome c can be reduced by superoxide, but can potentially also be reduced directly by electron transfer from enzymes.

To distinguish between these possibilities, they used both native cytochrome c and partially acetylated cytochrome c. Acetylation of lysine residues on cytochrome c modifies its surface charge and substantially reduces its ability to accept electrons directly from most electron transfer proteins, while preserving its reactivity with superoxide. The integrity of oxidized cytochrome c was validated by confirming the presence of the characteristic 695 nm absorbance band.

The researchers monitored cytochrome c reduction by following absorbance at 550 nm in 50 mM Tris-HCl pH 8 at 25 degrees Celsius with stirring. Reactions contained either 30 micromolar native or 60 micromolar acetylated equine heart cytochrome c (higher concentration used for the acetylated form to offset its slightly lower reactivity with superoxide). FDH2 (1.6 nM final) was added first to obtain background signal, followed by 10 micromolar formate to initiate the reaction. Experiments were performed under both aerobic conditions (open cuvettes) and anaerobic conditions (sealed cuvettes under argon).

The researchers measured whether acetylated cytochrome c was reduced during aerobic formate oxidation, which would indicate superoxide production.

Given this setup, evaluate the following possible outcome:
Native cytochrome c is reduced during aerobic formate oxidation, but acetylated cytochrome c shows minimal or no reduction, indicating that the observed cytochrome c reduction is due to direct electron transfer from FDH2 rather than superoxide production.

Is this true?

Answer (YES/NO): YES